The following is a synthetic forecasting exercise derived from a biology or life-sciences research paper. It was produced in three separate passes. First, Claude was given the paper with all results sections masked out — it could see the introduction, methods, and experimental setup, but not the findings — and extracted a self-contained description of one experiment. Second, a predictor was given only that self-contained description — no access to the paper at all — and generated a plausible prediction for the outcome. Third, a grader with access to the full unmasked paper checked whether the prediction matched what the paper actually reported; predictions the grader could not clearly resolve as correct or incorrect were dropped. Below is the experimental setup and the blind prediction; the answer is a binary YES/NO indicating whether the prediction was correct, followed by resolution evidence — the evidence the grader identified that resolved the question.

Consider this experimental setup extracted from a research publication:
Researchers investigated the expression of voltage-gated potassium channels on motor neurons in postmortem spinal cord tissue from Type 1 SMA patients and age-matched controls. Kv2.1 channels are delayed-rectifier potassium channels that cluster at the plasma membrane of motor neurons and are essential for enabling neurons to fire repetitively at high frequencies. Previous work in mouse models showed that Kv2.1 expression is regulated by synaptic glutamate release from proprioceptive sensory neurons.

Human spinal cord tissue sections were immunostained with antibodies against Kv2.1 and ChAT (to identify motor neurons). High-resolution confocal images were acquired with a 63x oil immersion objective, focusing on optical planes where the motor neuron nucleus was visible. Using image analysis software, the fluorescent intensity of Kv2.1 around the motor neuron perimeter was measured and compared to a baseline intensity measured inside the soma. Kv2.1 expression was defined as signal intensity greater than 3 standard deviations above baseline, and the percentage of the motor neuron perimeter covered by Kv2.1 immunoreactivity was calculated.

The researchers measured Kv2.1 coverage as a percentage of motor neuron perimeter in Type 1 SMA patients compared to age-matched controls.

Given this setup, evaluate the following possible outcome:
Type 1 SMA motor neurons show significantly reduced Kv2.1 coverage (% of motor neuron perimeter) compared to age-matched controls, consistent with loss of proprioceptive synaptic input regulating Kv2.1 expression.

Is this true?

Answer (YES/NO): YES